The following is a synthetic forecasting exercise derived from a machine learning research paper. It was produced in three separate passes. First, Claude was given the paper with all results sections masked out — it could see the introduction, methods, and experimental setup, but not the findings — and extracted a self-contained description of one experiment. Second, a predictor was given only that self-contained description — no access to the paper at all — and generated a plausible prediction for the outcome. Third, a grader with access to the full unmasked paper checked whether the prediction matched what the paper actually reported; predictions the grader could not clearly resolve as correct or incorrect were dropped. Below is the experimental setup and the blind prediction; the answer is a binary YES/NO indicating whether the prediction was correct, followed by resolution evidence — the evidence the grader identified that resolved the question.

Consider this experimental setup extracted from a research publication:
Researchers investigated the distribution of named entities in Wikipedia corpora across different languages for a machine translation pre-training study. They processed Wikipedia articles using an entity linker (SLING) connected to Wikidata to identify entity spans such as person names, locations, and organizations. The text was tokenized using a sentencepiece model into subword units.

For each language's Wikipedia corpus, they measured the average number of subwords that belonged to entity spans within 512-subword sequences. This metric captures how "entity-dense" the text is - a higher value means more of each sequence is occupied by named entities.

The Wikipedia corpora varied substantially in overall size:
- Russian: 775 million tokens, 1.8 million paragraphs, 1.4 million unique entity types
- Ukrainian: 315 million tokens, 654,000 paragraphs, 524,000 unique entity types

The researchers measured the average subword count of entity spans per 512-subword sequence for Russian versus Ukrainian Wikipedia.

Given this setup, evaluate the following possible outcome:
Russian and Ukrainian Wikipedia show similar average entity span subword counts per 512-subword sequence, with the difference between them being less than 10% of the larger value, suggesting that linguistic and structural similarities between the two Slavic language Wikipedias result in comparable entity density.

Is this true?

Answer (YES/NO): NO